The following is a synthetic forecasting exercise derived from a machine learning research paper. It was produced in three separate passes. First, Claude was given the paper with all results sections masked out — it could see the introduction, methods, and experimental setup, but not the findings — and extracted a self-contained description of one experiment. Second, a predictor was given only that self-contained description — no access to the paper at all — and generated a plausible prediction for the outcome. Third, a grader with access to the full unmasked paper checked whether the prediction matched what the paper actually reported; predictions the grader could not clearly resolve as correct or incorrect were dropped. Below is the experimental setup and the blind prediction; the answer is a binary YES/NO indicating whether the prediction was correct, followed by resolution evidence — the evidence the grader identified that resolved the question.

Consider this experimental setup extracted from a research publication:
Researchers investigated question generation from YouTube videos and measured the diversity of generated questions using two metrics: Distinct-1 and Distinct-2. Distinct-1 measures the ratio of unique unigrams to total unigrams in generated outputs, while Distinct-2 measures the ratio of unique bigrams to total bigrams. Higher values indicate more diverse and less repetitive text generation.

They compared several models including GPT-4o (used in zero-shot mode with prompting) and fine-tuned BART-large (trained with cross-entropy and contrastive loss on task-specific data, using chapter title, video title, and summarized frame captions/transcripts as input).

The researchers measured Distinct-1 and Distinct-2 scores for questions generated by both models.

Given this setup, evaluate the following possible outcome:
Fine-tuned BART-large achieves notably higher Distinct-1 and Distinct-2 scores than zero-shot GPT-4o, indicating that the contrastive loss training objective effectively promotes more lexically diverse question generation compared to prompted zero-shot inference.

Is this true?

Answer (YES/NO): YES